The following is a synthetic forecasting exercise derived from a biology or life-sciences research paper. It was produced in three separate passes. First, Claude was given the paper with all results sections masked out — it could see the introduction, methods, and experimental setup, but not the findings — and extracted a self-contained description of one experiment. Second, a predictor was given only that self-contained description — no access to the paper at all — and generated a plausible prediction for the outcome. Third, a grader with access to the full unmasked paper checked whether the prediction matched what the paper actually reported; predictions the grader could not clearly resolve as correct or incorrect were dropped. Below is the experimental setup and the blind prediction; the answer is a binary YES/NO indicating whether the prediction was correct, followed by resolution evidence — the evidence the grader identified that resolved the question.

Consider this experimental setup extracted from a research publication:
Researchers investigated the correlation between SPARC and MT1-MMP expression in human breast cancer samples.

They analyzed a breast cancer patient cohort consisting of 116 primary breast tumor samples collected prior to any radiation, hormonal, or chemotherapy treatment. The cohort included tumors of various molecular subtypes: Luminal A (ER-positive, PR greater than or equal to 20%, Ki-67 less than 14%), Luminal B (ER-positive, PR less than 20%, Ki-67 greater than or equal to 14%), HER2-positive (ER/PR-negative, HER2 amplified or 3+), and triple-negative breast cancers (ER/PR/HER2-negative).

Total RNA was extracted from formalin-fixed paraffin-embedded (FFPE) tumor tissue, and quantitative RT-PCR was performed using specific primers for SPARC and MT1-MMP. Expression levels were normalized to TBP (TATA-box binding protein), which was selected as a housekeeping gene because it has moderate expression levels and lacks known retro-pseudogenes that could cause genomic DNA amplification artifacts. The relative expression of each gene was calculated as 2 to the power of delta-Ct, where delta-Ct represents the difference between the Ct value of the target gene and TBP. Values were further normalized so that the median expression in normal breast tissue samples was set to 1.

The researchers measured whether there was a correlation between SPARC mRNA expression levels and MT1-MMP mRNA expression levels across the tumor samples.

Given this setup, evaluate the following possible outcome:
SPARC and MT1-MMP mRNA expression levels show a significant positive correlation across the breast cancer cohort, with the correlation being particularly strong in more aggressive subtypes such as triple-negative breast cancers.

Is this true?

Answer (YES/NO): NO